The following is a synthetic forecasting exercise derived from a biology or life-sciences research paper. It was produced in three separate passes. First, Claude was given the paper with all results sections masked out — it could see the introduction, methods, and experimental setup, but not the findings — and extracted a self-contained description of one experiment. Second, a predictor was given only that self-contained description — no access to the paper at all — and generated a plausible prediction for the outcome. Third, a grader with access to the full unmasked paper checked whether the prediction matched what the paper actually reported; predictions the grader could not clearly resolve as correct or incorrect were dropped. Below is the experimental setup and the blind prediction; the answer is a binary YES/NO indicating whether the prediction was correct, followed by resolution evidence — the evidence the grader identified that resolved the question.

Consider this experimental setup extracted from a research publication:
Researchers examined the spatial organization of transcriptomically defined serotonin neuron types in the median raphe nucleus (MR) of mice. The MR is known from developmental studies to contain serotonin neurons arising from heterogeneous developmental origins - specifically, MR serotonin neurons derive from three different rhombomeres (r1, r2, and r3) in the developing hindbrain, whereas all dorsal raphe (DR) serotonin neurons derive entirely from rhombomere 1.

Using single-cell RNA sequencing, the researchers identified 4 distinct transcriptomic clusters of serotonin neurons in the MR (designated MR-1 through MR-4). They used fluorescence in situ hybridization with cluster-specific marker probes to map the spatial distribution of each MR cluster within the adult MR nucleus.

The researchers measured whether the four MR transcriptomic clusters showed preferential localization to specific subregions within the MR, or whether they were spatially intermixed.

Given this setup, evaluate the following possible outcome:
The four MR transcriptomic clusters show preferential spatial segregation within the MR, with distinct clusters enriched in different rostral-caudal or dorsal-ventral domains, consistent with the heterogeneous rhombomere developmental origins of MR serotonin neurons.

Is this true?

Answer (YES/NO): NO